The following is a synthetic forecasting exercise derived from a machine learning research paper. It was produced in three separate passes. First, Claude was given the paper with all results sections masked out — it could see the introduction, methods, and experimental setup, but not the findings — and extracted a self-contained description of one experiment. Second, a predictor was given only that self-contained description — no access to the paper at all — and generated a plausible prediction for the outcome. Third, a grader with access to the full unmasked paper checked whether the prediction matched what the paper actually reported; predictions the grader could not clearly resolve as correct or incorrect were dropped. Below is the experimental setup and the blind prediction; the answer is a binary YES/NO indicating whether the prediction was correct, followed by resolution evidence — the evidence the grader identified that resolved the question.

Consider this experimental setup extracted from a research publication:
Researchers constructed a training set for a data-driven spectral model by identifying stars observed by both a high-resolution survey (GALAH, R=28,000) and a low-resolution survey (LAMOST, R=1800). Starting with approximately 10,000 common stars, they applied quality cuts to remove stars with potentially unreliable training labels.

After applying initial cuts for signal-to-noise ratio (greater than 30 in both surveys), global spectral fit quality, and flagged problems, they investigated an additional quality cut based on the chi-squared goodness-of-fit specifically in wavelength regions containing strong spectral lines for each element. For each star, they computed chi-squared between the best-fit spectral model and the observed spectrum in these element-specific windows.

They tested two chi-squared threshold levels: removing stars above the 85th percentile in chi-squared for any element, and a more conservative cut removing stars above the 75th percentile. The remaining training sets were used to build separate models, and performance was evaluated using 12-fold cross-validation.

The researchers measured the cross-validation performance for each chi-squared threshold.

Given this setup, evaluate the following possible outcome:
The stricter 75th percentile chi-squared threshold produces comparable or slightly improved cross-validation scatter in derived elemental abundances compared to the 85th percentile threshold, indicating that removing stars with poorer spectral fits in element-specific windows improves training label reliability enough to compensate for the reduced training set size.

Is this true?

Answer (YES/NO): NO